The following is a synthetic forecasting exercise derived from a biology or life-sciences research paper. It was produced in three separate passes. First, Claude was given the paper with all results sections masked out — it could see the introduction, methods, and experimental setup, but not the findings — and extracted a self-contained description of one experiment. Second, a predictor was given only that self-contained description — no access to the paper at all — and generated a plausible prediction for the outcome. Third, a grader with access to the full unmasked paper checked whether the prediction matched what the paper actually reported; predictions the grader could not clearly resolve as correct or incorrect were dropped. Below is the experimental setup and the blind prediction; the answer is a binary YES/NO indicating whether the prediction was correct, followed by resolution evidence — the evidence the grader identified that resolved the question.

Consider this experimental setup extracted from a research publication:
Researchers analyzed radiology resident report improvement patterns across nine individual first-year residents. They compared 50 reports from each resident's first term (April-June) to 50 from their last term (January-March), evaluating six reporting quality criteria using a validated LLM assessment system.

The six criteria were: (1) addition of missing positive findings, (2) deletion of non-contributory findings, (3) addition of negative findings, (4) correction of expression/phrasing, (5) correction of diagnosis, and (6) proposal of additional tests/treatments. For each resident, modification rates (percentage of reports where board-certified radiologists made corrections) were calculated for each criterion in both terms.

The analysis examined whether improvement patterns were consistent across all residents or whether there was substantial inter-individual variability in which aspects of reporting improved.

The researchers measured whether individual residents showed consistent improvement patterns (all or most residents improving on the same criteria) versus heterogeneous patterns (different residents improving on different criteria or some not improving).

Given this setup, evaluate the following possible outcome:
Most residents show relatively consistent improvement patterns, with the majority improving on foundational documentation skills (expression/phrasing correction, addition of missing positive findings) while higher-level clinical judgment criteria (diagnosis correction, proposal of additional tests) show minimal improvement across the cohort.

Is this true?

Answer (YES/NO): NO